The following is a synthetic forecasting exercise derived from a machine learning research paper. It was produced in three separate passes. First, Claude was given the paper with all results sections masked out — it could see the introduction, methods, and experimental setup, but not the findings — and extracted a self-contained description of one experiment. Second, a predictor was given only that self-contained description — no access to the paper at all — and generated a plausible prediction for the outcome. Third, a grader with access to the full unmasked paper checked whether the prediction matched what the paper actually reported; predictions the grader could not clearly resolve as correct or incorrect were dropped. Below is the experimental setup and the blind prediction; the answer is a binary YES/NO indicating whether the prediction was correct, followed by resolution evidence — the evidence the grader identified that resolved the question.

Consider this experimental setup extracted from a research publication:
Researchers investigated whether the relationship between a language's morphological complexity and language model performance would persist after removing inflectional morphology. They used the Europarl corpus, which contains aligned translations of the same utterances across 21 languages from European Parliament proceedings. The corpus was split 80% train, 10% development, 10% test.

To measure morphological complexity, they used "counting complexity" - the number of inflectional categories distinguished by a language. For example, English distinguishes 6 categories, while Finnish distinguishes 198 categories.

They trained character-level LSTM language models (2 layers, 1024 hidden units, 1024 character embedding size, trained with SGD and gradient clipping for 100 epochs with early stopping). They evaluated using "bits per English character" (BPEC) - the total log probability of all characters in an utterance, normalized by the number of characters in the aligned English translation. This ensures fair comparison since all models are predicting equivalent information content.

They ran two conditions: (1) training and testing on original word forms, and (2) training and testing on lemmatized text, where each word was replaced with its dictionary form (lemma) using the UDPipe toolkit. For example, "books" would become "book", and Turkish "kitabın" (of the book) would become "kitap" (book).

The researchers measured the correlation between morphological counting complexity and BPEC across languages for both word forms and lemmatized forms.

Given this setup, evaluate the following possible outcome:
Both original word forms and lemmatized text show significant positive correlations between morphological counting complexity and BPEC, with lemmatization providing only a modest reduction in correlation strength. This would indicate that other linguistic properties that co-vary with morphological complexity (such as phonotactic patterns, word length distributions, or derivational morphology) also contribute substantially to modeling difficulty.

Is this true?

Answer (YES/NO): NO